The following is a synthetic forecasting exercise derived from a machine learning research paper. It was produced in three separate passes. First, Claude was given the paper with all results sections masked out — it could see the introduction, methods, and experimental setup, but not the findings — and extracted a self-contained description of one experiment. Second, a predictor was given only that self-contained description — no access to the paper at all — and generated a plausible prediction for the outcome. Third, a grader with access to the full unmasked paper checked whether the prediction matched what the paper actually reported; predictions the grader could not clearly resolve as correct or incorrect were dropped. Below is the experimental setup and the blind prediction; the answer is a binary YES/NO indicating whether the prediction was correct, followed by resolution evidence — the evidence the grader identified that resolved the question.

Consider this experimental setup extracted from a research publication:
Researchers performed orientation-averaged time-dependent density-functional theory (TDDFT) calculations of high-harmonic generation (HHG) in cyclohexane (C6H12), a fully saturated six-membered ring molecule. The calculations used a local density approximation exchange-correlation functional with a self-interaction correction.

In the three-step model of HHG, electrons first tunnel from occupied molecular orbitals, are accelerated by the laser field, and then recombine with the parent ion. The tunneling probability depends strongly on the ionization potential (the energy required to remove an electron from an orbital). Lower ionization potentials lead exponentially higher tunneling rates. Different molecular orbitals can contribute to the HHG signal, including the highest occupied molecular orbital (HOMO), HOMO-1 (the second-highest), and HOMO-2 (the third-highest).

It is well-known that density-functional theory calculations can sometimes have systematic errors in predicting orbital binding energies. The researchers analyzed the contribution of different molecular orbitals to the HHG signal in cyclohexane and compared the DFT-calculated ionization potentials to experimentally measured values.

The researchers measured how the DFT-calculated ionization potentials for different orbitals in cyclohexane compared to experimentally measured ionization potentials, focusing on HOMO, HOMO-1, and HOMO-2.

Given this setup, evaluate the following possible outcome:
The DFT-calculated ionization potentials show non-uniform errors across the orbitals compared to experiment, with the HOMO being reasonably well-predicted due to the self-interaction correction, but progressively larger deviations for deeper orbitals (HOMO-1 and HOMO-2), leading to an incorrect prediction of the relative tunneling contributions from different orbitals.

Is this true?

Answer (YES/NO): NO